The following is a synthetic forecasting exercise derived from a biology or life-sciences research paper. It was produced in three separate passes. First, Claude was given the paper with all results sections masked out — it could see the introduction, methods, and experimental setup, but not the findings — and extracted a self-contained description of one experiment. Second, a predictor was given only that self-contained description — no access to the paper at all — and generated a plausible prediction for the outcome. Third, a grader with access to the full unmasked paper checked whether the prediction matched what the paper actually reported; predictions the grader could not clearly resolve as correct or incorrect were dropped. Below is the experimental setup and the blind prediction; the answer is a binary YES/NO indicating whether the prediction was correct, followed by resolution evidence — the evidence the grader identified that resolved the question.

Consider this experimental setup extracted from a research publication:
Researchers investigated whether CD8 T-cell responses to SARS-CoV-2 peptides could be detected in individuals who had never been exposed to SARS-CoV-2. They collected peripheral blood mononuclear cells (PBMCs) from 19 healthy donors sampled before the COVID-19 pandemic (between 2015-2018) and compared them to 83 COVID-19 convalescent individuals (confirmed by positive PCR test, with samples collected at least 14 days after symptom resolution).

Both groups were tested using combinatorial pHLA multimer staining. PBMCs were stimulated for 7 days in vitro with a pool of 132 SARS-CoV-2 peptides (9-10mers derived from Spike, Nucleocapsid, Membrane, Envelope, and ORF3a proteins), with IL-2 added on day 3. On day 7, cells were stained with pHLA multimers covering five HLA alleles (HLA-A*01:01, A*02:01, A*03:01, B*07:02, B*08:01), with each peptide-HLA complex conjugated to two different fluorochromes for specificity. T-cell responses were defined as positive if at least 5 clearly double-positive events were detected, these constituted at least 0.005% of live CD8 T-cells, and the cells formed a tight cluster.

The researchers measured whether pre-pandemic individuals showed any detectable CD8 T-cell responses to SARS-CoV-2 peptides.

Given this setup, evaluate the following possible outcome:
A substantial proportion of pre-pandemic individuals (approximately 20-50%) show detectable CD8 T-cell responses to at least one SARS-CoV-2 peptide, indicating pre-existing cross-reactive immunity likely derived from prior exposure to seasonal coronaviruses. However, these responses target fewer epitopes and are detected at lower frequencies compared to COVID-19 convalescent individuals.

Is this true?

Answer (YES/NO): NO